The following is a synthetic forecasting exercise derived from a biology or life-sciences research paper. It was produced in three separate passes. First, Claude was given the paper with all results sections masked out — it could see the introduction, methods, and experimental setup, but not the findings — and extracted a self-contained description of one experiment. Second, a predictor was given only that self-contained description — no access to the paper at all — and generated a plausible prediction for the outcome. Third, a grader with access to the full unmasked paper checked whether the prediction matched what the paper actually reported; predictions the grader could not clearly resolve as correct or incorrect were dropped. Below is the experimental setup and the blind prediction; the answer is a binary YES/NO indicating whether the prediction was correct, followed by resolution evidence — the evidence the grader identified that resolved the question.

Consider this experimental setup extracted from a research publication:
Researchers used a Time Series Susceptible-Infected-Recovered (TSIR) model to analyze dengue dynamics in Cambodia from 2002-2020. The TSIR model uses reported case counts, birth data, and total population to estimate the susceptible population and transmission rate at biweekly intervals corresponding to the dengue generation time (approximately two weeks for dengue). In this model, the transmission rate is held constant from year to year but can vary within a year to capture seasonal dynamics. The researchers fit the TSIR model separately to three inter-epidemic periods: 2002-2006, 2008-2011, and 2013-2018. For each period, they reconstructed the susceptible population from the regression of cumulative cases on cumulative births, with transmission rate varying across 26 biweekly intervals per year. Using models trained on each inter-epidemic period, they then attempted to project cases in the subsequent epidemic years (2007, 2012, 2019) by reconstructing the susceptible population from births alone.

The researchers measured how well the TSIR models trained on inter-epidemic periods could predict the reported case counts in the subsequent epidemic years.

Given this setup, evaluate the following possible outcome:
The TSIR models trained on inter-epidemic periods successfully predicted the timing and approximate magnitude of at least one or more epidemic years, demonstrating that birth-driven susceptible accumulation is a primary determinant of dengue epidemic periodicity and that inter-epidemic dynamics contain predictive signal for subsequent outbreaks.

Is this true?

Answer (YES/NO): NO